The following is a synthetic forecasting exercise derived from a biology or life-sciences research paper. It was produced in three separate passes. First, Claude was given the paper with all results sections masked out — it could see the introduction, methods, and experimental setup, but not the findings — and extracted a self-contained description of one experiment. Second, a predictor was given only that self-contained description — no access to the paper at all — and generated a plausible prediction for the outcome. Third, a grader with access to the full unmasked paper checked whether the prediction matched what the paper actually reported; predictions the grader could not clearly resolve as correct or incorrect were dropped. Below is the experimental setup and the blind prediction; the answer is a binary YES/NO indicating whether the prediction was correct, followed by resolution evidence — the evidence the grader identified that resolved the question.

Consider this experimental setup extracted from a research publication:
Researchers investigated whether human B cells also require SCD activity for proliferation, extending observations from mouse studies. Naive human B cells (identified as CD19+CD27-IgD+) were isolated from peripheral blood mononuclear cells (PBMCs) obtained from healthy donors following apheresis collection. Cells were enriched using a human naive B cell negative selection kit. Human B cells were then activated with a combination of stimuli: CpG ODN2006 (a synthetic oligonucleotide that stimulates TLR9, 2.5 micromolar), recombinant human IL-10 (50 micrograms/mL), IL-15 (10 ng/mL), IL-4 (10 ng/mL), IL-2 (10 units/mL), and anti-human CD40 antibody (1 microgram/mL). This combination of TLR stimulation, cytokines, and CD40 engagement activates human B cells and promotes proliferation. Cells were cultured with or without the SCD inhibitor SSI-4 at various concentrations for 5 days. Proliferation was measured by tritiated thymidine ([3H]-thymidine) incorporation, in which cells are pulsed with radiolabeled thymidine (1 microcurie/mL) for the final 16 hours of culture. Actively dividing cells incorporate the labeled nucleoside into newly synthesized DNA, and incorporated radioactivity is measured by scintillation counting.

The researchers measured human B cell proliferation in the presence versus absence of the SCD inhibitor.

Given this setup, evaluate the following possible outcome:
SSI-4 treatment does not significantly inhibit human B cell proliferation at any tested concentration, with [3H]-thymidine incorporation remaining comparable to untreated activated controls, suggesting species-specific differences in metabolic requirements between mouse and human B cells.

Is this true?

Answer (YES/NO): NO